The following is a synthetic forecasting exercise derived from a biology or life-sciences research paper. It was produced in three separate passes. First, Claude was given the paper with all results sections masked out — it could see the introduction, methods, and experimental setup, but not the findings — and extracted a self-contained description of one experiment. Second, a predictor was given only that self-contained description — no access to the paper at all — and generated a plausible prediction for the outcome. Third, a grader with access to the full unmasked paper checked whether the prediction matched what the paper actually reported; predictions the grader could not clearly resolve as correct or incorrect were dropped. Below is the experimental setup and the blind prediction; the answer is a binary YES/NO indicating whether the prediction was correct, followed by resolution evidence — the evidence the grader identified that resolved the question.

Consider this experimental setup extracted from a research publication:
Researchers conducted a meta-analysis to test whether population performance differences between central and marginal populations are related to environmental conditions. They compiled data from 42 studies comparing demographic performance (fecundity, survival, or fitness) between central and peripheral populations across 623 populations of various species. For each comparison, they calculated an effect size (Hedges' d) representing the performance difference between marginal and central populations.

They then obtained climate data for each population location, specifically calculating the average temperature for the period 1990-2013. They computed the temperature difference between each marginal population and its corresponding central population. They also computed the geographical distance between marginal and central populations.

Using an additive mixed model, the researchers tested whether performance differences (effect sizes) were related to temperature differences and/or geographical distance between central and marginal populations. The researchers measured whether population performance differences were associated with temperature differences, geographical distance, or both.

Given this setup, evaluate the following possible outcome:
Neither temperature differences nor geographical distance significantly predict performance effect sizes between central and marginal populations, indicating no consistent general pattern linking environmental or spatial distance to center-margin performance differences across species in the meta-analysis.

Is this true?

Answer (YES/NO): NO